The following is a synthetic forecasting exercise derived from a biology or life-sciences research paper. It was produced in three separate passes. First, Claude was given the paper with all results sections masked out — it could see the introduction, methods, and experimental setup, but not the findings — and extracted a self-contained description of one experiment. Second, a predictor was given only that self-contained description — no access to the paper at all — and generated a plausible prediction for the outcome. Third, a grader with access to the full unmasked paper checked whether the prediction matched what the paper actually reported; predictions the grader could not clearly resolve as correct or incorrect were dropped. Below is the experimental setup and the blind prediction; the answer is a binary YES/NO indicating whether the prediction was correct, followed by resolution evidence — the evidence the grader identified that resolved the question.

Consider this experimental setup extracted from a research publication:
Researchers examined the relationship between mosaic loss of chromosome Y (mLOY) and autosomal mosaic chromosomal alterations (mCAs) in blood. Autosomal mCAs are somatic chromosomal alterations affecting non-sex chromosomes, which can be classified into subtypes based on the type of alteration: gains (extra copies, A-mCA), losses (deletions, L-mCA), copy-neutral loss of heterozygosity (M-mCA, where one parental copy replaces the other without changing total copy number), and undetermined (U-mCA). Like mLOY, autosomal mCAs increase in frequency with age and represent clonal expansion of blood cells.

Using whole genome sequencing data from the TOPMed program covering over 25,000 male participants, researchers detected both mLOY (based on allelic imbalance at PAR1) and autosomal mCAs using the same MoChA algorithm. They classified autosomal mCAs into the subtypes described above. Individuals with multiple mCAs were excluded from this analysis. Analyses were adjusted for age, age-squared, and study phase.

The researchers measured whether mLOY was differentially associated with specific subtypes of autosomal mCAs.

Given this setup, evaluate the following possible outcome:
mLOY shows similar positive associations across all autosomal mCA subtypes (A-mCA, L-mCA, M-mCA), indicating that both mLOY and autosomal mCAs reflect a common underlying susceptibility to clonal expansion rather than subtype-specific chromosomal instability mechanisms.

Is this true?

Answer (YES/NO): NO